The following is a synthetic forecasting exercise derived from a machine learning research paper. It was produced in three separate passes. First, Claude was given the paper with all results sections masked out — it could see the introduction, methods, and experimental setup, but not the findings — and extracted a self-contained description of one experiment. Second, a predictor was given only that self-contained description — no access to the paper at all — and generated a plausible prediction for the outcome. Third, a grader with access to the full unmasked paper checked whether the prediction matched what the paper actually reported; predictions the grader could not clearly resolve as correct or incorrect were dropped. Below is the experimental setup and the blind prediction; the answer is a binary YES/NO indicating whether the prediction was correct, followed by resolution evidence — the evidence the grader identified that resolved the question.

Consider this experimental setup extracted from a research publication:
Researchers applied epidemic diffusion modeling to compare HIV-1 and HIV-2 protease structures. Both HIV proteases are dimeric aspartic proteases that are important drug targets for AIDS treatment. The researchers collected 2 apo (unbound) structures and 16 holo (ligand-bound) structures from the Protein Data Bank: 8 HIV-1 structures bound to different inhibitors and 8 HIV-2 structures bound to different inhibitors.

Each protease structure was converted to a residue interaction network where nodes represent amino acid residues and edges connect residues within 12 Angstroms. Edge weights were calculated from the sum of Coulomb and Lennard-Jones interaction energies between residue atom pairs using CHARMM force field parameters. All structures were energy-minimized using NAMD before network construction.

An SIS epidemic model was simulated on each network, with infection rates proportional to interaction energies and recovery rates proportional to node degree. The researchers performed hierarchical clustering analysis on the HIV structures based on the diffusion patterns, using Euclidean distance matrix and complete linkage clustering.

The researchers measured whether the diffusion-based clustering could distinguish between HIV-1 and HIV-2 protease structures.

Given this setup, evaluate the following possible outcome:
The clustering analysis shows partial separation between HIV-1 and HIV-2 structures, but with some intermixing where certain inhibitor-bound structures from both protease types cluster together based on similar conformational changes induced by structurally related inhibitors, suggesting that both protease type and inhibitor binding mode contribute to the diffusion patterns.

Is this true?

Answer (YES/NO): NO